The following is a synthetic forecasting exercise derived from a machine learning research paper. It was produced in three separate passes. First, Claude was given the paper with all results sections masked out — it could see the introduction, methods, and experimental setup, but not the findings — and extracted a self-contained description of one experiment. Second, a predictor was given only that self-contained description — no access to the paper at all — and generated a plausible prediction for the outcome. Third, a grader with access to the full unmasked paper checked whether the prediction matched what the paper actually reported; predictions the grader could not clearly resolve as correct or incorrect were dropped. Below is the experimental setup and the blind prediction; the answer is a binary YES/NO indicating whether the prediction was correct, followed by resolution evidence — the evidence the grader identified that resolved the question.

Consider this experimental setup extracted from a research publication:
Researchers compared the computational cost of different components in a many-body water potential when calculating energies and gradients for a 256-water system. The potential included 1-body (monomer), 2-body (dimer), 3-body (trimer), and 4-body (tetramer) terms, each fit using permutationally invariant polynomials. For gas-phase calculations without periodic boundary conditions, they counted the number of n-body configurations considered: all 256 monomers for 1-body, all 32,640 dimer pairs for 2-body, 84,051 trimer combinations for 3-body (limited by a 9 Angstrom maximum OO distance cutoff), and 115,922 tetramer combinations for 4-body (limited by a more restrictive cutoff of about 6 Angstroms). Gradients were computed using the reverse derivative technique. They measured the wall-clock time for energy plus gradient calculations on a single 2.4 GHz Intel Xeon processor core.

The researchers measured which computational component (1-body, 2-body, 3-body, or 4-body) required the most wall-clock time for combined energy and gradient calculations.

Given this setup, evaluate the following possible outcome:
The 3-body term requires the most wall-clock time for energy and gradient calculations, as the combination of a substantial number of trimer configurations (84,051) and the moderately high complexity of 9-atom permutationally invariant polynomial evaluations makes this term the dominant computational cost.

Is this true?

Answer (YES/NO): NO